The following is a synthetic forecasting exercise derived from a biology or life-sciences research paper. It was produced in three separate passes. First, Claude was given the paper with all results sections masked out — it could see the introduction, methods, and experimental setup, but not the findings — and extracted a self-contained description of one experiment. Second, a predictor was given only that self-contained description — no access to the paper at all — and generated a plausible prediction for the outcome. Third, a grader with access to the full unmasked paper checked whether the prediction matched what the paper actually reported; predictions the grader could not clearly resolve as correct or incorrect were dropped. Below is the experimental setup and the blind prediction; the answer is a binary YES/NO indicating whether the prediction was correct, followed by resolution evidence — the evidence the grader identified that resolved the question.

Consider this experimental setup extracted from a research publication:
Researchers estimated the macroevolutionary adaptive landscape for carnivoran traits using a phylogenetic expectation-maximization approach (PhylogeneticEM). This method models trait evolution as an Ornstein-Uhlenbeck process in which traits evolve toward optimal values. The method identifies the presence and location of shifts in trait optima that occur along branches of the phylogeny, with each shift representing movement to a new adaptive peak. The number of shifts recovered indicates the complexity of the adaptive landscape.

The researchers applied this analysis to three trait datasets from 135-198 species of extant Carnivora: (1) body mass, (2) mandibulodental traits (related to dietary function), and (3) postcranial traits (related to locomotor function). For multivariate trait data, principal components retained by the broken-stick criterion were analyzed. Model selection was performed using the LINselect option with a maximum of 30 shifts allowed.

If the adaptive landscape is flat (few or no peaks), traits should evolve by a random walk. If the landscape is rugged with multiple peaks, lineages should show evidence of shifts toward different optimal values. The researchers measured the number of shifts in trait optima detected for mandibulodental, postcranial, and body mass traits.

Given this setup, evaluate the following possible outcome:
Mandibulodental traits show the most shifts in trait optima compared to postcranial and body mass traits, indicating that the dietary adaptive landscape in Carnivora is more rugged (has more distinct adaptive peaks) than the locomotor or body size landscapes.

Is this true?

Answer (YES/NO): YES